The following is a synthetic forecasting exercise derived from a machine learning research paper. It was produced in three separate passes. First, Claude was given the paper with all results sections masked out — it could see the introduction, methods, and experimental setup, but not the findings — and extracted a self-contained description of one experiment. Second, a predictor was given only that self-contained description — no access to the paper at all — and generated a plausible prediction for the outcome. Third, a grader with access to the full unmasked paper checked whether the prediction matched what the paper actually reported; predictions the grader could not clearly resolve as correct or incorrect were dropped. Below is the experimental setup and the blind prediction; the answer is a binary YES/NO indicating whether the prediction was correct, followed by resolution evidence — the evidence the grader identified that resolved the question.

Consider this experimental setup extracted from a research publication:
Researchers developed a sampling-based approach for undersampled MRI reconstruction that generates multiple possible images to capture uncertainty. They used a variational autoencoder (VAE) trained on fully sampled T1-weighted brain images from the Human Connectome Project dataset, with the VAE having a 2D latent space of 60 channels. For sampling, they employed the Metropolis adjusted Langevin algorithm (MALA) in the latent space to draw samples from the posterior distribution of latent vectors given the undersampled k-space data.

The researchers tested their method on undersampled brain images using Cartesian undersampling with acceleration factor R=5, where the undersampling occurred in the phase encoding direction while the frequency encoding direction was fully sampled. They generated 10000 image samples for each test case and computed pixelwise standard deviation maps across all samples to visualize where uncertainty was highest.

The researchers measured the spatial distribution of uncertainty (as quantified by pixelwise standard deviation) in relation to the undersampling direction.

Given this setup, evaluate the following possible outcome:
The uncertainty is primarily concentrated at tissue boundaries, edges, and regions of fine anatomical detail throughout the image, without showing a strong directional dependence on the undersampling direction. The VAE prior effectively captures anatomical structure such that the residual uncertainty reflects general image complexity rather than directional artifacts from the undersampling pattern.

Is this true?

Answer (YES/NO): NO